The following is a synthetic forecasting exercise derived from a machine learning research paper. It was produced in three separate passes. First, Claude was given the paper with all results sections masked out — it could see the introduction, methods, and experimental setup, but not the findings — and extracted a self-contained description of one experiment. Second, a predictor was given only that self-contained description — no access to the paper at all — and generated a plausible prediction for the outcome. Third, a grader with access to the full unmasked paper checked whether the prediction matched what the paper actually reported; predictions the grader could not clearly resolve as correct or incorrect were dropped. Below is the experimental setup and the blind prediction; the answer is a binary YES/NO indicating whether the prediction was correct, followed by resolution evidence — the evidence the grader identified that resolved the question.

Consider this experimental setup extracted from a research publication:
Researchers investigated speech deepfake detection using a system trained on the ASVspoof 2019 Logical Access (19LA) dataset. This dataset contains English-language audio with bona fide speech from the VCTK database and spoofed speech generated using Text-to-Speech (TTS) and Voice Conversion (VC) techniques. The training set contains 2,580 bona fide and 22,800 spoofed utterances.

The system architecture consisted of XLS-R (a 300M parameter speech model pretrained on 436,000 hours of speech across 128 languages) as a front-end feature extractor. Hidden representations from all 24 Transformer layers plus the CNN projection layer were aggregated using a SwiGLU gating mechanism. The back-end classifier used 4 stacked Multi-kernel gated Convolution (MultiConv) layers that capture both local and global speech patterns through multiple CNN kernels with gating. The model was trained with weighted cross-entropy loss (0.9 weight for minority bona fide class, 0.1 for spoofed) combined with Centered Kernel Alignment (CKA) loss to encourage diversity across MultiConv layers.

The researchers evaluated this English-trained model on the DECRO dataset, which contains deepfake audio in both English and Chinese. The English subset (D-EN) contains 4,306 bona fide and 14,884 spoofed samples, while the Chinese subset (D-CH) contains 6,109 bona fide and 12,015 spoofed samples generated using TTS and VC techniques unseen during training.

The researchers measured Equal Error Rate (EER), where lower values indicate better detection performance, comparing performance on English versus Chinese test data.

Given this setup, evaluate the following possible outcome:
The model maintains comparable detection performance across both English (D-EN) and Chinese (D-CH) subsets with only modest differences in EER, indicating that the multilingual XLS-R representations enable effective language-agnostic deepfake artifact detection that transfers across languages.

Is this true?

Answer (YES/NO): NO